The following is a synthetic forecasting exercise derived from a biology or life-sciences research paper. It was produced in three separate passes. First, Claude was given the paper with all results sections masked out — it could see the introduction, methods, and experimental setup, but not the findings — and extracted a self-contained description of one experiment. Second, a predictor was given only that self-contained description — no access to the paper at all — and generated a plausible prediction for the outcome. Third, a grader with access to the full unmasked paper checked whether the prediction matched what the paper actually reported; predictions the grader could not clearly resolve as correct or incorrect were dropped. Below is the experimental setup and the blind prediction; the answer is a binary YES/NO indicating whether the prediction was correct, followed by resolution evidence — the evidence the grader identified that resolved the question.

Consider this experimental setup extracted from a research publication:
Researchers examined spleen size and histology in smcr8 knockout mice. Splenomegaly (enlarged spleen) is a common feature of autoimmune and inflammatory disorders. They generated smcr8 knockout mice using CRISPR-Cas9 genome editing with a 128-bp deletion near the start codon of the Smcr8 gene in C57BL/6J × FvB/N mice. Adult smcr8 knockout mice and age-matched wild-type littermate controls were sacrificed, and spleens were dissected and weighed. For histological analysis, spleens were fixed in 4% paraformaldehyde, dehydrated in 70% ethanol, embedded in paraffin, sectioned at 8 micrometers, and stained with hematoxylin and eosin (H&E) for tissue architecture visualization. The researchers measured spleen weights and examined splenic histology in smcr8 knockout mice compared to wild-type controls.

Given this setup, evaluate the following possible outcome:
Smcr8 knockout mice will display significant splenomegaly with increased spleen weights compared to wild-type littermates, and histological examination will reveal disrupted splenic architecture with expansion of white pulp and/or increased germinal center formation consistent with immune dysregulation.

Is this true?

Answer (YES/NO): YES